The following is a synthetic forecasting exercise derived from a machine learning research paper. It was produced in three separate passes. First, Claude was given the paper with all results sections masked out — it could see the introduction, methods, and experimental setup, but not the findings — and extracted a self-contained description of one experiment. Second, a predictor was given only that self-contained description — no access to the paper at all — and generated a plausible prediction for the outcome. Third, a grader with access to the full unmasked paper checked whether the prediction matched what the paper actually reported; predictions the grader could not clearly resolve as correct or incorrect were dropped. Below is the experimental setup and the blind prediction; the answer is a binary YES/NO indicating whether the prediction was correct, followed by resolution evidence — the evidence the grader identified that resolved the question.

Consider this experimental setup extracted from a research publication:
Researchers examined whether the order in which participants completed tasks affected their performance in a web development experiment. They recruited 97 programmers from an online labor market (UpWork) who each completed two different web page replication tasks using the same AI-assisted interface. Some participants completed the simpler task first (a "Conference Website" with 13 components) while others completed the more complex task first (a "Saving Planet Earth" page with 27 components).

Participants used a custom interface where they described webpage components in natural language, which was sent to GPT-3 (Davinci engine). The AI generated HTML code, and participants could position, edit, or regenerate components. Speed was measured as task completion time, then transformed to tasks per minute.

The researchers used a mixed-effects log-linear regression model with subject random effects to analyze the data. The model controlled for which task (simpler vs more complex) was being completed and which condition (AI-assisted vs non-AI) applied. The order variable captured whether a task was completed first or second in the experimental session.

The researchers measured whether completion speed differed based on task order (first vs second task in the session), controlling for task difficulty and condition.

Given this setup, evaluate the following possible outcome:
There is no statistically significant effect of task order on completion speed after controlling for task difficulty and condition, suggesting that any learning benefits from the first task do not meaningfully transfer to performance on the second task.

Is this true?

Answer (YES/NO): NO